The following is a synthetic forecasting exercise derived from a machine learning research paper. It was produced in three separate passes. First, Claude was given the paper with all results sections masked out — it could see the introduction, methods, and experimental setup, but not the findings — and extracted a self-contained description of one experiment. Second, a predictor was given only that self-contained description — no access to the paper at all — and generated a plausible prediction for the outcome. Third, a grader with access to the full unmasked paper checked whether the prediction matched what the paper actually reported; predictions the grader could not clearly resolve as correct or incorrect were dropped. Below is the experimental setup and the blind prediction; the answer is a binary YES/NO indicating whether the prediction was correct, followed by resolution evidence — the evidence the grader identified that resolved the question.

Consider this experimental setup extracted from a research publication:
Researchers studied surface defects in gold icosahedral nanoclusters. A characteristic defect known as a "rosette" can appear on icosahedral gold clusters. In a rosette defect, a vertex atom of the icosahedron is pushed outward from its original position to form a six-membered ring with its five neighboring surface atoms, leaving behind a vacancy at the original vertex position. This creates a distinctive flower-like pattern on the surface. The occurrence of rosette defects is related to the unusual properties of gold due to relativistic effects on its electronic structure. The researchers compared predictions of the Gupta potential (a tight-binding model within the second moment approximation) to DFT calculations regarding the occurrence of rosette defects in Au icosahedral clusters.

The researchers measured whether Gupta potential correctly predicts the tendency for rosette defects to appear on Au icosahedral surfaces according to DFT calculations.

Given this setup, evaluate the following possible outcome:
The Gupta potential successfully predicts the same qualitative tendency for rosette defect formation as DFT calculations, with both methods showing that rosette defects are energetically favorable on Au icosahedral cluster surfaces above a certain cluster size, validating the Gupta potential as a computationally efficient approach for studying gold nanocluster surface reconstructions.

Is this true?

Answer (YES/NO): YES